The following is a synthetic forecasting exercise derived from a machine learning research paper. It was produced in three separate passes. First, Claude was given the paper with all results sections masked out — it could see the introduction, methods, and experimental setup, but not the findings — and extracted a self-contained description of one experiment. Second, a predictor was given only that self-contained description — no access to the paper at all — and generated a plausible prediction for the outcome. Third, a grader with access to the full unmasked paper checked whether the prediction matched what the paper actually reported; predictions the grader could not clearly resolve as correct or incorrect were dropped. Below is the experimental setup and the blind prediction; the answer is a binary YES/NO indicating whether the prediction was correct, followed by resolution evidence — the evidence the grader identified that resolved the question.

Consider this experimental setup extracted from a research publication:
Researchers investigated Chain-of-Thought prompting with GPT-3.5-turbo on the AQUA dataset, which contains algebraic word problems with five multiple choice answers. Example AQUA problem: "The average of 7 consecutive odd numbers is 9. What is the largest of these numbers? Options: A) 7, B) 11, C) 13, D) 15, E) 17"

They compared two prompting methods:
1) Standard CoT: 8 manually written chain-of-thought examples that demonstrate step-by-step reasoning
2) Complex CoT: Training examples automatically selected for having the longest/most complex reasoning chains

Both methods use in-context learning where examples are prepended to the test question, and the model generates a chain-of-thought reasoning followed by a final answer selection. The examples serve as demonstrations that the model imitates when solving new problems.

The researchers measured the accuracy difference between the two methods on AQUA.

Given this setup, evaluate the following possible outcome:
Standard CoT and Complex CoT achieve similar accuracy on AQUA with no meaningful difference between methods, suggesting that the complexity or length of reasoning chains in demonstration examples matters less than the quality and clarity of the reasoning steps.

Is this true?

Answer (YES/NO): NO